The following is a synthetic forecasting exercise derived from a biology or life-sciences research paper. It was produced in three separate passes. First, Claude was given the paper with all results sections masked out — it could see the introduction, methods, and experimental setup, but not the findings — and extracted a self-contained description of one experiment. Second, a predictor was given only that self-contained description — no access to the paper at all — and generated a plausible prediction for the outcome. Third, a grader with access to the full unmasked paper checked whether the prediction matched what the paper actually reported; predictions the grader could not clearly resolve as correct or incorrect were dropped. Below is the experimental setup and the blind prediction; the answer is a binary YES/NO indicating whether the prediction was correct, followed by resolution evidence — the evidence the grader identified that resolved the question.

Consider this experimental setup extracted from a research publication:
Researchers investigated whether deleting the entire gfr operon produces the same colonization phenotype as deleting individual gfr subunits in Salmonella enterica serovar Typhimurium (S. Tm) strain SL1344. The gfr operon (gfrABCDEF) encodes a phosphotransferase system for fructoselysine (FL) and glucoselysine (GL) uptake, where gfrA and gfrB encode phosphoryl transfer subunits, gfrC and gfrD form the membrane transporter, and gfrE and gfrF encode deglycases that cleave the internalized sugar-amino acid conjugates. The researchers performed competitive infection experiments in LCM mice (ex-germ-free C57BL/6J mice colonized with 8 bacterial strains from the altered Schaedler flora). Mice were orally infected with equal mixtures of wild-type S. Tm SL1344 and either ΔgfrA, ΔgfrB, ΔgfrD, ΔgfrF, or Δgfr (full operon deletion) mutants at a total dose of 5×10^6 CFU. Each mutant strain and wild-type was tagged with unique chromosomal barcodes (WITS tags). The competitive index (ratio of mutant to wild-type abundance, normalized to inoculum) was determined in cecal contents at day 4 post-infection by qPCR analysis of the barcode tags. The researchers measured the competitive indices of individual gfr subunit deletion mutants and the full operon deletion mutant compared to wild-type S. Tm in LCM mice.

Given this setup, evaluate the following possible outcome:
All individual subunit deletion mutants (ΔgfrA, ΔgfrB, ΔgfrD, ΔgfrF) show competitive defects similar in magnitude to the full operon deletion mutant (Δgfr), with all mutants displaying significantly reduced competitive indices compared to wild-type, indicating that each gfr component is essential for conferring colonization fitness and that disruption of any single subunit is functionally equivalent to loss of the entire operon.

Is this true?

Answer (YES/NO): NO